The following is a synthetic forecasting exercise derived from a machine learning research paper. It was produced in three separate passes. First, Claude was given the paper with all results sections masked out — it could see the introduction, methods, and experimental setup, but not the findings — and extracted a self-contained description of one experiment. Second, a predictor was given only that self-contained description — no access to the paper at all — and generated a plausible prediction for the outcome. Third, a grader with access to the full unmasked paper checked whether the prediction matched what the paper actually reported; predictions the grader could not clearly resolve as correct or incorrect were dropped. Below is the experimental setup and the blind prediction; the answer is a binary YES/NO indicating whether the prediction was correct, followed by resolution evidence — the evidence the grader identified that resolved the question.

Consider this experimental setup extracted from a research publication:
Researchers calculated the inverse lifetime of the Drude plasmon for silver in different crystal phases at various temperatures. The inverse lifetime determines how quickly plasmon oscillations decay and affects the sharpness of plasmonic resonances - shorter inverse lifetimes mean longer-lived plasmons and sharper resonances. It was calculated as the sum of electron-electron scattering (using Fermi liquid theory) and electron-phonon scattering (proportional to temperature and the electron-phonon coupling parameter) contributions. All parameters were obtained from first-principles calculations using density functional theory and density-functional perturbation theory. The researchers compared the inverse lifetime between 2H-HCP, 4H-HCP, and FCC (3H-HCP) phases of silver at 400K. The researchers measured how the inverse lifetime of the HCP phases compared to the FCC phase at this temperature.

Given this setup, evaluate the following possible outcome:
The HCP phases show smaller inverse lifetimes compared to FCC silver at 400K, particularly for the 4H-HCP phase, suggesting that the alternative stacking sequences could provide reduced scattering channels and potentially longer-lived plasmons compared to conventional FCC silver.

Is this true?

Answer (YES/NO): NO